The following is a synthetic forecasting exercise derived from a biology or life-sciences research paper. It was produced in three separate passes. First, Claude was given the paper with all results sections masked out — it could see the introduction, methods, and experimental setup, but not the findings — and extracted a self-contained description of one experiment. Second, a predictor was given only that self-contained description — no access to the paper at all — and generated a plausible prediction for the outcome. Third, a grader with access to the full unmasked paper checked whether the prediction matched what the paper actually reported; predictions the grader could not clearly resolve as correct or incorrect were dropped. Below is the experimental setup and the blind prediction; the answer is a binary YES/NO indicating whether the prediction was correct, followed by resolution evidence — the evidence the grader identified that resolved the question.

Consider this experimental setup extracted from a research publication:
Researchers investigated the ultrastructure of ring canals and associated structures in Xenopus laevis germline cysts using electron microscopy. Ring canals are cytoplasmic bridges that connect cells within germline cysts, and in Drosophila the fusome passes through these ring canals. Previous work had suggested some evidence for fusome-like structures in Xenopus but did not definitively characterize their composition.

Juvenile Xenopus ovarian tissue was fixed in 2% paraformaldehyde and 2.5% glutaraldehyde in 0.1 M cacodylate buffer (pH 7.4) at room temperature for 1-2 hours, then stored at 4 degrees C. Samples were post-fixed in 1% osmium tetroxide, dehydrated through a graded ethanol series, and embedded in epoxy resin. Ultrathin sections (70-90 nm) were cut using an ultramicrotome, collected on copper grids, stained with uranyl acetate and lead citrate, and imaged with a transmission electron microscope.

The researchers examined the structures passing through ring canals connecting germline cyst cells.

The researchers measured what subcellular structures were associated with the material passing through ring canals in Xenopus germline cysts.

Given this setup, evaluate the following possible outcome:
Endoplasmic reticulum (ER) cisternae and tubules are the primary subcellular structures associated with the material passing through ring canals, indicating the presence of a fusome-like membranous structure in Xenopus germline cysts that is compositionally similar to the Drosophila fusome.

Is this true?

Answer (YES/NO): NO